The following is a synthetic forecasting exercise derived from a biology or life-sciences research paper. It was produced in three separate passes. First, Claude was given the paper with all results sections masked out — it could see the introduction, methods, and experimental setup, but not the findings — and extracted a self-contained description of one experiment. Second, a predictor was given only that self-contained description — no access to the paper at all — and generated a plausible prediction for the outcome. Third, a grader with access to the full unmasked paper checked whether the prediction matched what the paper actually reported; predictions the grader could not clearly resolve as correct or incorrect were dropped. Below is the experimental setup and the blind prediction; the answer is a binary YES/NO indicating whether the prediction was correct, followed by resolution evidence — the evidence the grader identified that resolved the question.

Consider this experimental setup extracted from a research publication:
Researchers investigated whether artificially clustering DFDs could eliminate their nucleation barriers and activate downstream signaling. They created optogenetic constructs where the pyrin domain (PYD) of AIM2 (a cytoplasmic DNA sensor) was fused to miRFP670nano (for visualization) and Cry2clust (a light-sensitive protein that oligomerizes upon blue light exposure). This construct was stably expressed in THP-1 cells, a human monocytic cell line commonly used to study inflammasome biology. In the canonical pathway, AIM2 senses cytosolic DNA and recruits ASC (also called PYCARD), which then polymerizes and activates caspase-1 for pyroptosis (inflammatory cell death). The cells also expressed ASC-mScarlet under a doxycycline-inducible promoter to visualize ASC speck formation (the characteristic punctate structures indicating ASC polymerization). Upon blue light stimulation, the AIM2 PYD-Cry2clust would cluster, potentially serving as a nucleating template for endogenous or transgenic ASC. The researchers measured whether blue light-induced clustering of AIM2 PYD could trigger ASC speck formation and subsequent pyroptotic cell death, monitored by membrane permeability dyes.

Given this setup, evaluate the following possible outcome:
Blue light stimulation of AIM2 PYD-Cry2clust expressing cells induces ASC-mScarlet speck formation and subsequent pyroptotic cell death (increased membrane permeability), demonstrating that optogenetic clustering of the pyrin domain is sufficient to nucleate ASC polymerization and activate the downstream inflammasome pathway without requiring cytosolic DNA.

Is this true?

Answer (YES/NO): YES